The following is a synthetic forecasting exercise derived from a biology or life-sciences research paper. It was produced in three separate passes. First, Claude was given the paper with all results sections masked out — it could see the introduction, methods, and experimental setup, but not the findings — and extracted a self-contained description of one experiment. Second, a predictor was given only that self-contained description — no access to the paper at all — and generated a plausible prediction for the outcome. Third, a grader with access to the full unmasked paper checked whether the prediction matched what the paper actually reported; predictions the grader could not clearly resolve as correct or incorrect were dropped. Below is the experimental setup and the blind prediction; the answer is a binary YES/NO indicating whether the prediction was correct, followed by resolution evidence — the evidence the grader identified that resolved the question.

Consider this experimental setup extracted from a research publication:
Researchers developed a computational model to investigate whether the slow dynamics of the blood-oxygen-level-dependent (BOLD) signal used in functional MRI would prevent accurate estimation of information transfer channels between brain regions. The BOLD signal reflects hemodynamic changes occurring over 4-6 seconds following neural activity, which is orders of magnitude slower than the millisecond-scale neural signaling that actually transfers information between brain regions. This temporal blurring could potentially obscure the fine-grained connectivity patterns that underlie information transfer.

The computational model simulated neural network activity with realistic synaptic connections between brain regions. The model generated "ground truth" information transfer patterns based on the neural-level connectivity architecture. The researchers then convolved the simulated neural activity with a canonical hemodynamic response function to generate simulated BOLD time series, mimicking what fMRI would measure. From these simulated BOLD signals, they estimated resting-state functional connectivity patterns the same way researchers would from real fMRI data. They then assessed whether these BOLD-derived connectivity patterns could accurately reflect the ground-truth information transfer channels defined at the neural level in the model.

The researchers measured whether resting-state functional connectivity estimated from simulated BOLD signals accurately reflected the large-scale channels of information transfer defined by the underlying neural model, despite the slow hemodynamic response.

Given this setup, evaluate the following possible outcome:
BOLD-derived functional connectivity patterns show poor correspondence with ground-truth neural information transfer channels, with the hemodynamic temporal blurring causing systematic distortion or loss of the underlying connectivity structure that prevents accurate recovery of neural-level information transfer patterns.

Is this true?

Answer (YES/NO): NO